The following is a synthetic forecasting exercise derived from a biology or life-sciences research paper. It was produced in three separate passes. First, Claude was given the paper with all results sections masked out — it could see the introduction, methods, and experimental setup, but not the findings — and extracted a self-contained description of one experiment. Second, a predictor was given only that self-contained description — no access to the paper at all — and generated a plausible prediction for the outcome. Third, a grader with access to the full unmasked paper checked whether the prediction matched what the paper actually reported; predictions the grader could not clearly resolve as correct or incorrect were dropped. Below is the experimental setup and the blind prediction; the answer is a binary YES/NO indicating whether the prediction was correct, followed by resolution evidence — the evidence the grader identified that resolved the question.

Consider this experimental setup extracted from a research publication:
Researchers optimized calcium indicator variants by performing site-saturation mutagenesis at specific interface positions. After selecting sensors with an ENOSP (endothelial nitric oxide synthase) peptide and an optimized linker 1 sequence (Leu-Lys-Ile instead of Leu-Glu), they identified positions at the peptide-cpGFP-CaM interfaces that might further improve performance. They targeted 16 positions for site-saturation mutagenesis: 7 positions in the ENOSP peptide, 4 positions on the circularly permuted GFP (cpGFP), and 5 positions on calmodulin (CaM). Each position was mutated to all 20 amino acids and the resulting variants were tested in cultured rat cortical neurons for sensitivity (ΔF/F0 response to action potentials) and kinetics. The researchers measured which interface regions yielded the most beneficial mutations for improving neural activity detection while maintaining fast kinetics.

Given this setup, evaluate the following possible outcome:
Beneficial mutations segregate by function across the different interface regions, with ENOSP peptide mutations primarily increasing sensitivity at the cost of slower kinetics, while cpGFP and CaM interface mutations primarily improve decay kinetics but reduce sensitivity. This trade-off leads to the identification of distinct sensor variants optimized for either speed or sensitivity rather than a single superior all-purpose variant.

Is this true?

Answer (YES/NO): NO